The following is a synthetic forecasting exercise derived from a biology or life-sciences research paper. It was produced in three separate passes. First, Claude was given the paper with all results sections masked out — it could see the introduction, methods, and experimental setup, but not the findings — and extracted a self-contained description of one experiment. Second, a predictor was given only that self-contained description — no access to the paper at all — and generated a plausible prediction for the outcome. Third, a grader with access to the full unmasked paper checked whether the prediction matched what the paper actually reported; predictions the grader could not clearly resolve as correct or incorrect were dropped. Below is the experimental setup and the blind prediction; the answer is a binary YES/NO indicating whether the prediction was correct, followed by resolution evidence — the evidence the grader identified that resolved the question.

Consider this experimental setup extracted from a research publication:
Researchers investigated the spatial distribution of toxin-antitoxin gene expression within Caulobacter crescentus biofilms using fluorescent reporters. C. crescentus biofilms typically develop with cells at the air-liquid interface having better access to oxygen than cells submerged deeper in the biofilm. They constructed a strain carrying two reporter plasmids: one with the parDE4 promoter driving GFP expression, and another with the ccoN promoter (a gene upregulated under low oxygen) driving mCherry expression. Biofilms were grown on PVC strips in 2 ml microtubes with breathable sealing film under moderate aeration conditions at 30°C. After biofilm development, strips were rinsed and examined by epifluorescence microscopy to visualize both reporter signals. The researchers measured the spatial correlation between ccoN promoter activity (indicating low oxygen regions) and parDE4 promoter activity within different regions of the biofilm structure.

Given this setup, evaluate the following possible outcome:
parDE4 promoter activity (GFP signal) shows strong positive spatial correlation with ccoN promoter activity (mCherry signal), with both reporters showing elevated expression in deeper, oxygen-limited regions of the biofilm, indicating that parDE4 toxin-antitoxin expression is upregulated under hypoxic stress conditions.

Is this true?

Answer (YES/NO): NO